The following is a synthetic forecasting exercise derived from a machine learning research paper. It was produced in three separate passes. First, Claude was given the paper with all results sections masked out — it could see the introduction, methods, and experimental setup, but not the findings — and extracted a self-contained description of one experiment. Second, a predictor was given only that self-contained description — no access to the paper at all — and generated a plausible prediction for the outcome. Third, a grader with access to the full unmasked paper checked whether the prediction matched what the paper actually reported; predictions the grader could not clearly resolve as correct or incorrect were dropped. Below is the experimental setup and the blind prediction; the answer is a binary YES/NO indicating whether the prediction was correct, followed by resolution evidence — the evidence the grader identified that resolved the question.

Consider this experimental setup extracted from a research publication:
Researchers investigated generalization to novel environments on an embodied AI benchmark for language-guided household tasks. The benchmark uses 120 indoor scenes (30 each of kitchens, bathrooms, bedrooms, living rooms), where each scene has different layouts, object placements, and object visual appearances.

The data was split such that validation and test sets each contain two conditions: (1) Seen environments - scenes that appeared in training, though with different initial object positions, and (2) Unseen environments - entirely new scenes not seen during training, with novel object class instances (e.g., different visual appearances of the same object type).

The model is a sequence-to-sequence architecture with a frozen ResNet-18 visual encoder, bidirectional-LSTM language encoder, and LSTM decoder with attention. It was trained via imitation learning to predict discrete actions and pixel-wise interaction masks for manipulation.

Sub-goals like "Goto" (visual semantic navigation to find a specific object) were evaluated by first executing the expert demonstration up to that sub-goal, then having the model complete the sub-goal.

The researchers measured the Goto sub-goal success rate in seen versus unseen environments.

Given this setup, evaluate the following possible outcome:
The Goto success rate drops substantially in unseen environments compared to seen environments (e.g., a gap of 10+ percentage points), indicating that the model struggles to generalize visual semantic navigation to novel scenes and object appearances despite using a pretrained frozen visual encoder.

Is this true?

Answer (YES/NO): YES